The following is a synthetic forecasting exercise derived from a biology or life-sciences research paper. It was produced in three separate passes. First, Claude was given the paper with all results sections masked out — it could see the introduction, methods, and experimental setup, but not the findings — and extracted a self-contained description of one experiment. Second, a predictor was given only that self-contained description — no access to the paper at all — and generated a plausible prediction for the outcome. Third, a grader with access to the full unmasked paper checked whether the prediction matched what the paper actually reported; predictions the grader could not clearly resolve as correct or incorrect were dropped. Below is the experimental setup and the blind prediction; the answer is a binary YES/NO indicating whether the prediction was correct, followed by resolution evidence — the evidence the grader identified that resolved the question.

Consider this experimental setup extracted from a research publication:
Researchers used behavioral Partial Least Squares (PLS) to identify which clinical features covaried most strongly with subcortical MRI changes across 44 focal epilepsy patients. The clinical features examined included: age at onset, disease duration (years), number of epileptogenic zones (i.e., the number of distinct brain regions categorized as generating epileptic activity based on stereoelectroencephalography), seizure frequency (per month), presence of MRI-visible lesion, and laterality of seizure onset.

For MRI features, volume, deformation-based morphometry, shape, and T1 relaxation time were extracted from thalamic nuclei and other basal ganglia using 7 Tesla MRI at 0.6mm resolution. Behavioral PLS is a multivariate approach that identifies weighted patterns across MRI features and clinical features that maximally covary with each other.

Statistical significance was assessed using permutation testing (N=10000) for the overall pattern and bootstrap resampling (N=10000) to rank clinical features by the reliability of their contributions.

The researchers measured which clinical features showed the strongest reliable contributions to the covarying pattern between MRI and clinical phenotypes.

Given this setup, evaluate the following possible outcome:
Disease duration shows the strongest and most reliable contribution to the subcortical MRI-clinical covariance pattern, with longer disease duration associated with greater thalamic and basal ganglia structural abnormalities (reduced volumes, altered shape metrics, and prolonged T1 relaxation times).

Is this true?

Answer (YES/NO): NO